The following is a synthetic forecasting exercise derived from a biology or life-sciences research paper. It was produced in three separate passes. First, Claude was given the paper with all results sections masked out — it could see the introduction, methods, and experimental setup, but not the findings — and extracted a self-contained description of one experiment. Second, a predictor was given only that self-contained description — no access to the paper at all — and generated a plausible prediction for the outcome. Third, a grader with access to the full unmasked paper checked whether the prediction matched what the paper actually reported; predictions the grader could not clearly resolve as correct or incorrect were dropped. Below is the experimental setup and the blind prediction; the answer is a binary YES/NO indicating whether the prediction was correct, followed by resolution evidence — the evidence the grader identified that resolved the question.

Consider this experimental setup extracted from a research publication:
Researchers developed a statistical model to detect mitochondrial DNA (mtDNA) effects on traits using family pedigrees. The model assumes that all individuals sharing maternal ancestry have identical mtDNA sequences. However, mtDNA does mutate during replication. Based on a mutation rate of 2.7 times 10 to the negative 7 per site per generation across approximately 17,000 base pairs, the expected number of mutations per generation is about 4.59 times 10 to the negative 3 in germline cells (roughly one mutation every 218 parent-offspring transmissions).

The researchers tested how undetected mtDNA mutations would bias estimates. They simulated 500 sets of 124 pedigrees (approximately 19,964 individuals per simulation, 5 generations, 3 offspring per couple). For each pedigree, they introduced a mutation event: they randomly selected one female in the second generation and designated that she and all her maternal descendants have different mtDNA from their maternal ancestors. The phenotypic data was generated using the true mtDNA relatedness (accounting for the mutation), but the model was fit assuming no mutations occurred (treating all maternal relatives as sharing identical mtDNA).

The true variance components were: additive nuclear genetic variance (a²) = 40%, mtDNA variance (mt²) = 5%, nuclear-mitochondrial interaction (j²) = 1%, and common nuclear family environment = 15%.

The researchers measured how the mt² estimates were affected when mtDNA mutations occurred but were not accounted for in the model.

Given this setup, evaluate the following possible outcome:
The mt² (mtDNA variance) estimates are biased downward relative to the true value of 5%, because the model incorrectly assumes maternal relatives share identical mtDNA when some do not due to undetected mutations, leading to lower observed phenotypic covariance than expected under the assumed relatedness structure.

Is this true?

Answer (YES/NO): YES